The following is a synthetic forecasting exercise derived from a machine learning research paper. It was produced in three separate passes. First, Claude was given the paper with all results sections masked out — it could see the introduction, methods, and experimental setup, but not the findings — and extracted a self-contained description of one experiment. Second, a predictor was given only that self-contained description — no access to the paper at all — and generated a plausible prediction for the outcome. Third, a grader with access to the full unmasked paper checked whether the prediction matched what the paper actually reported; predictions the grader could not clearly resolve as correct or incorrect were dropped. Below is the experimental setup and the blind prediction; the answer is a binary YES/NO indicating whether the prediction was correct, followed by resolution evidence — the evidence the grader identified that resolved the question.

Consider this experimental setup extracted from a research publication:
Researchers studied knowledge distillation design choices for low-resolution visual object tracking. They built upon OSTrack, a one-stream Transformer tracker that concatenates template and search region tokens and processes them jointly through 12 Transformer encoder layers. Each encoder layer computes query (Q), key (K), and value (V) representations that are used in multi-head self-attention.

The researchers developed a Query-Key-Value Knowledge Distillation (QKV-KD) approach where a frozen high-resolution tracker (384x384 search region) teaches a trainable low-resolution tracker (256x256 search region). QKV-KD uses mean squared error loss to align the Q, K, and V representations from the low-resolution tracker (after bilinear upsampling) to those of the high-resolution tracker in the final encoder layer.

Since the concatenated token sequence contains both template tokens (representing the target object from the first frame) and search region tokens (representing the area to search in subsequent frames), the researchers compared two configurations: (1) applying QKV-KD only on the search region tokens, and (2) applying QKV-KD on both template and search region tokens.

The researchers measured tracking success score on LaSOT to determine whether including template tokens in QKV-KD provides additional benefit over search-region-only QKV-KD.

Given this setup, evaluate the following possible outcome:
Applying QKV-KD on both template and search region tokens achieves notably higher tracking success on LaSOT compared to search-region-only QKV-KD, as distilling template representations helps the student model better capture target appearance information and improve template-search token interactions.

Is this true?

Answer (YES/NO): NO